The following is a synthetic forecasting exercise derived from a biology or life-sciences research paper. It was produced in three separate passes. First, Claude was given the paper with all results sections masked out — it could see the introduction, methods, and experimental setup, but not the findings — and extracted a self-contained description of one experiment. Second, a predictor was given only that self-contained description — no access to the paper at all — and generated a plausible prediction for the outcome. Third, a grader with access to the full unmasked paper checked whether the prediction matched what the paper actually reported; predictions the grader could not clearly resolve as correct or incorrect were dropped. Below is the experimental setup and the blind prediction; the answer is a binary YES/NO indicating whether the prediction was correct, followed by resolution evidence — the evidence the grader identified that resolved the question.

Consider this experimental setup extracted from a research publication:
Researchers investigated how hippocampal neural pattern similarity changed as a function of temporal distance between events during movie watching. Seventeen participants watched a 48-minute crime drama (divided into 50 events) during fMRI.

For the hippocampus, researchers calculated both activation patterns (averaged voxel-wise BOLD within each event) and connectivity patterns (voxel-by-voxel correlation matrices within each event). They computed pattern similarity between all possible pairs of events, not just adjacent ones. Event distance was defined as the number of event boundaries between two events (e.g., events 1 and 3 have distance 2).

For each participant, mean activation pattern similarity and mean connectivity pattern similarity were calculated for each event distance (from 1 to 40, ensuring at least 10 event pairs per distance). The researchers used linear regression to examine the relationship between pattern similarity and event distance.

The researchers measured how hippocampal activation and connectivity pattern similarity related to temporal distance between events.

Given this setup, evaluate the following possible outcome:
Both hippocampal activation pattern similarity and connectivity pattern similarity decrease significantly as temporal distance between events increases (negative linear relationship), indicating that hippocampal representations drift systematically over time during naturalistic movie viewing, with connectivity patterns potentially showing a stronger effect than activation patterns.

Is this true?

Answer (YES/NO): NO